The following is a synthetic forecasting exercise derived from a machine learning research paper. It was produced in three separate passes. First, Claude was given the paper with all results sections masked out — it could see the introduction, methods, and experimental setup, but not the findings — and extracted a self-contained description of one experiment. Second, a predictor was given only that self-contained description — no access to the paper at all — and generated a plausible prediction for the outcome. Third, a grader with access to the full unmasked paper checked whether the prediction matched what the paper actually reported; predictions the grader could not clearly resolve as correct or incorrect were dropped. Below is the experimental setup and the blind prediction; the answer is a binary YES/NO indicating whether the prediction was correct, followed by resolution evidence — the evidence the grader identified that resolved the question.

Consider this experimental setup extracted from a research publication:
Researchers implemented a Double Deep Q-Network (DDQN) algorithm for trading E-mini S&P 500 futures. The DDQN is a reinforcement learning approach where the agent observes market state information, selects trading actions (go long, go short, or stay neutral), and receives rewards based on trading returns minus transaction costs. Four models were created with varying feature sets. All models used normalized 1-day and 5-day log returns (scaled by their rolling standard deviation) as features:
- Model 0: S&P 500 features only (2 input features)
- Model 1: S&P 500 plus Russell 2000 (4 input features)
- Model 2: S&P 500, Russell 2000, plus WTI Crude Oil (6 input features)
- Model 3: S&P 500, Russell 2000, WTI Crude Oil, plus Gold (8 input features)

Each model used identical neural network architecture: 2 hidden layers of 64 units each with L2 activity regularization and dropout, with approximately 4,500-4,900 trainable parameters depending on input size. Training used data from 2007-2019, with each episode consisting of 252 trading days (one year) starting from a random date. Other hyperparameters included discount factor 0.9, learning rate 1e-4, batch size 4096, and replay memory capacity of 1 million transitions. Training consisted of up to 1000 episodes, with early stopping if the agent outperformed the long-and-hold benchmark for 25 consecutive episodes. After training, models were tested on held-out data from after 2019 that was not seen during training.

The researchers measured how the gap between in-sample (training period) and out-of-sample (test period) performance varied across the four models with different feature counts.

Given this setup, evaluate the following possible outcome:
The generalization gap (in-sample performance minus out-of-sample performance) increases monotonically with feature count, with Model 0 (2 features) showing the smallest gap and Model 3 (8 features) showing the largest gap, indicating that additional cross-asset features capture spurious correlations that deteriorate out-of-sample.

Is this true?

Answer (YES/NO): NO